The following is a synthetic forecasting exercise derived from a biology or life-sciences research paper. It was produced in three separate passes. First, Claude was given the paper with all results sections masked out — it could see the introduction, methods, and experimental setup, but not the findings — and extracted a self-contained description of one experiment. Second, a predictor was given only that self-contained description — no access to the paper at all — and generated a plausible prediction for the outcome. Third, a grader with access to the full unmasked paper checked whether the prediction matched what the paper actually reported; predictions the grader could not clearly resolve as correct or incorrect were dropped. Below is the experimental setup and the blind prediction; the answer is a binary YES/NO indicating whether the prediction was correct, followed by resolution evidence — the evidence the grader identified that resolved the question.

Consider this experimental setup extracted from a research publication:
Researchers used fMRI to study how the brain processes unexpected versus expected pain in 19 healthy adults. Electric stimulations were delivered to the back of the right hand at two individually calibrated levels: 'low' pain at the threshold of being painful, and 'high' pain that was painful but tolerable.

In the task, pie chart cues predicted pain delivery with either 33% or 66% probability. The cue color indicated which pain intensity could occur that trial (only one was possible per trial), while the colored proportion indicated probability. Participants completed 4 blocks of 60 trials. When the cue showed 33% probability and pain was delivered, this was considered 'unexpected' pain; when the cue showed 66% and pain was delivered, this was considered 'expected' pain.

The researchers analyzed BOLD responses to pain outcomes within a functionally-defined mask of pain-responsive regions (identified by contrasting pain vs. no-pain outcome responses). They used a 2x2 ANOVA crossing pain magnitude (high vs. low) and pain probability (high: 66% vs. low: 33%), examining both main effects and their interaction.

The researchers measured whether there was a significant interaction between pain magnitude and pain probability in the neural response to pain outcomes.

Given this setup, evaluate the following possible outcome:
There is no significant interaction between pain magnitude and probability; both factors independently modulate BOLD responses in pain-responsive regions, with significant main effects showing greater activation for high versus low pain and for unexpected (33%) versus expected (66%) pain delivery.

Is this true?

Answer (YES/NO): YES